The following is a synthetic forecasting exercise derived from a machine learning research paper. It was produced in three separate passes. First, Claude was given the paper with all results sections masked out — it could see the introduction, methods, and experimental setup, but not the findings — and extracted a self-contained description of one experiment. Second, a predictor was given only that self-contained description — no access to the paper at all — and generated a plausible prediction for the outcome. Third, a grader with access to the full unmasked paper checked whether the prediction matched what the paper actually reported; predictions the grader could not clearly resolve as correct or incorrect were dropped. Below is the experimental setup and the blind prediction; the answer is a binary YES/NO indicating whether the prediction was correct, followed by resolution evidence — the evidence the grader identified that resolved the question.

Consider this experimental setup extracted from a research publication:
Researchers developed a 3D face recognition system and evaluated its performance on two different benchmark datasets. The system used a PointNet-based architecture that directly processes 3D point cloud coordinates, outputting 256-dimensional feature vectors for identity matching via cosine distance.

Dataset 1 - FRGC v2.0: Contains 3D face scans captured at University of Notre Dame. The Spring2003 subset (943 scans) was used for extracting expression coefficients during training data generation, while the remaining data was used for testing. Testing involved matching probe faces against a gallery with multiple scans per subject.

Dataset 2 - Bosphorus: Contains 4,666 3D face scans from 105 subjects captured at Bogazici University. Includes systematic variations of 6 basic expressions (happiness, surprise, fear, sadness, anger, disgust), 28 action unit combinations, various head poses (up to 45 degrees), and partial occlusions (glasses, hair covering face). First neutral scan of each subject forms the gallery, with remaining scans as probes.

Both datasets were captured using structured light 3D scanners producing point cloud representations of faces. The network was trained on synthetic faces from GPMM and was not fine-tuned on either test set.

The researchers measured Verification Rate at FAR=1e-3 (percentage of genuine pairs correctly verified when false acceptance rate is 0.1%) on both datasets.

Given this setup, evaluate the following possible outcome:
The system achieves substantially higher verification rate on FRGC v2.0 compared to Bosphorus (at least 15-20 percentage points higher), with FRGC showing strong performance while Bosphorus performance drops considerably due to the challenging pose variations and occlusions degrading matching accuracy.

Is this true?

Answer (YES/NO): NO